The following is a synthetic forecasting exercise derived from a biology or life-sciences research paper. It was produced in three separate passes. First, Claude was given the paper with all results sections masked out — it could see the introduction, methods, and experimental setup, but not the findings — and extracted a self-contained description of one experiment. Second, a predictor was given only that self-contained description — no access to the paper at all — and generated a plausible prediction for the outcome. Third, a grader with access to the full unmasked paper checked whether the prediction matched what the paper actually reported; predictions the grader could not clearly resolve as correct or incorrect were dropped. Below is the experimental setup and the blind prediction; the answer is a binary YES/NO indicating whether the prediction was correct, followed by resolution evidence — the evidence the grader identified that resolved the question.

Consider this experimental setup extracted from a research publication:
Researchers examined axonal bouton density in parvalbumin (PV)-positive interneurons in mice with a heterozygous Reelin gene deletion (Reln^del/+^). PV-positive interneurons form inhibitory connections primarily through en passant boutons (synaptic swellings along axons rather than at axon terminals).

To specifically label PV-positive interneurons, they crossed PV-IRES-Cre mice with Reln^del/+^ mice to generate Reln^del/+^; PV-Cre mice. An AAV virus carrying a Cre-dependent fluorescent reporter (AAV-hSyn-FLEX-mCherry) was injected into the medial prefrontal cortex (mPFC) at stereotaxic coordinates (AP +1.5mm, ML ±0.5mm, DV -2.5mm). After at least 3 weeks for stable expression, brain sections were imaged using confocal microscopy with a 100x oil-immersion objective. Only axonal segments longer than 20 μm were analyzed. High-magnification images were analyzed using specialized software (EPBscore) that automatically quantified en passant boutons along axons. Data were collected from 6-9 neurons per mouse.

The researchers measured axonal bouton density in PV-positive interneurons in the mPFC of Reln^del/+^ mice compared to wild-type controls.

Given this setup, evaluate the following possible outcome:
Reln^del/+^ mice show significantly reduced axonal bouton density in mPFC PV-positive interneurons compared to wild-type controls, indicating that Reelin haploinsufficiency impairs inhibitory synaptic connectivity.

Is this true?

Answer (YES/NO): YES